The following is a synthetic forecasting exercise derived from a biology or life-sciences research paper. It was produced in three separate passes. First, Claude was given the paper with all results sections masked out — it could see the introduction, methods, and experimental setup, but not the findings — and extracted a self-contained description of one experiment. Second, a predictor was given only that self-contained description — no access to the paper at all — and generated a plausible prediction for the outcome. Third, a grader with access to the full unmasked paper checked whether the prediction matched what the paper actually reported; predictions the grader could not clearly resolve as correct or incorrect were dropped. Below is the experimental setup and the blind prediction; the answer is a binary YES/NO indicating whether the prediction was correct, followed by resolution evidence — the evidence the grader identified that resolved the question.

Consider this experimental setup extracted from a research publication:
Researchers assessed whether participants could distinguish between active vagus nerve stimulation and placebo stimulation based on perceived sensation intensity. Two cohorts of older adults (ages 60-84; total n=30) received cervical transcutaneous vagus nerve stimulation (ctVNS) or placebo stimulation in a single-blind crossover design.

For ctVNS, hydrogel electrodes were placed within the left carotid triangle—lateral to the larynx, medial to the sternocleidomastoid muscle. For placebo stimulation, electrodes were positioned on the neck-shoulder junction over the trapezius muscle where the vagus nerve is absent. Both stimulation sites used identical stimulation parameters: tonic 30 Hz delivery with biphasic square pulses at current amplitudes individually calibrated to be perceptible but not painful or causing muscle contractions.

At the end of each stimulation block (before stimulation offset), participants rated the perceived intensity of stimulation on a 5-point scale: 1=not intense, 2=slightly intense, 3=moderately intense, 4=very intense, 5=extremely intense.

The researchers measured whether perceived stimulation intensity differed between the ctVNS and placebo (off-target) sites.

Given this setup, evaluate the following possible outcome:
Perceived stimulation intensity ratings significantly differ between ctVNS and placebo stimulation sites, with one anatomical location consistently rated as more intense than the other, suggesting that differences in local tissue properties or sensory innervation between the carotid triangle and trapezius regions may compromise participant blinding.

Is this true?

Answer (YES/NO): NO